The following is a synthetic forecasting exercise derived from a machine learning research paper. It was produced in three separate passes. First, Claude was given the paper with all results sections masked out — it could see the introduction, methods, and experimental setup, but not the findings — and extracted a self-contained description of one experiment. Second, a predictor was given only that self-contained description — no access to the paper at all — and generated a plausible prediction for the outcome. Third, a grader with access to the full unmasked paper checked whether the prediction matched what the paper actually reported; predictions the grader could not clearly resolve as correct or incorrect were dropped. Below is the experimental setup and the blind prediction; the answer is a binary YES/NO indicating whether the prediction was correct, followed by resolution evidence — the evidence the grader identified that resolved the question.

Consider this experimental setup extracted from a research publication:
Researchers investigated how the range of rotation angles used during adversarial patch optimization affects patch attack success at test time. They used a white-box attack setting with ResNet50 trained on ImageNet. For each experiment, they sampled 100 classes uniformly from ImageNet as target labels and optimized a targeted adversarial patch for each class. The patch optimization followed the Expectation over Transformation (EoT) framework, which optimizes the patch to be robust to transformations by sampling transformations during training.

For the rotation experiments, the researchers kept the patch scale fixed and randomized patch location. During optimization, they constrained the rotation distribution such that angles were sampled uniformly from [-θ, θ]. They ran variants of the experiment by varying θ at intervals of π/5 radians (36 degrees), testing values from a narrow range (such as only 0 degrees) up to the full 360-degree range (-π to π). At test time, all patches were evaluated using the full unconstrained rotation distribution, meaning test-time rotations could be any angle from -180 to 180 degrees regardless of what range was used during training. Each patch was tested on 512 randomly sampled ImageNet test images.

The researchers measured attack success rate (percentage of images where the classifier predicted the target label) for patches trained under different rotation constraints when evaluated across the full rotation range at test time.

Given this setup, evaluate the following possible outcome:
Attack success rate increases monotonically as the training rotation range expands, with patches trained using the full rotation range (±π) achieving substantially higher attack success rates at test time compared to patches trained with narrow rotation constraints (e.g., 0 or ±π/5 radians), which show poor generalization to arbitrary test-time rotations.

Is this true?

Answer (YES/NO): NO